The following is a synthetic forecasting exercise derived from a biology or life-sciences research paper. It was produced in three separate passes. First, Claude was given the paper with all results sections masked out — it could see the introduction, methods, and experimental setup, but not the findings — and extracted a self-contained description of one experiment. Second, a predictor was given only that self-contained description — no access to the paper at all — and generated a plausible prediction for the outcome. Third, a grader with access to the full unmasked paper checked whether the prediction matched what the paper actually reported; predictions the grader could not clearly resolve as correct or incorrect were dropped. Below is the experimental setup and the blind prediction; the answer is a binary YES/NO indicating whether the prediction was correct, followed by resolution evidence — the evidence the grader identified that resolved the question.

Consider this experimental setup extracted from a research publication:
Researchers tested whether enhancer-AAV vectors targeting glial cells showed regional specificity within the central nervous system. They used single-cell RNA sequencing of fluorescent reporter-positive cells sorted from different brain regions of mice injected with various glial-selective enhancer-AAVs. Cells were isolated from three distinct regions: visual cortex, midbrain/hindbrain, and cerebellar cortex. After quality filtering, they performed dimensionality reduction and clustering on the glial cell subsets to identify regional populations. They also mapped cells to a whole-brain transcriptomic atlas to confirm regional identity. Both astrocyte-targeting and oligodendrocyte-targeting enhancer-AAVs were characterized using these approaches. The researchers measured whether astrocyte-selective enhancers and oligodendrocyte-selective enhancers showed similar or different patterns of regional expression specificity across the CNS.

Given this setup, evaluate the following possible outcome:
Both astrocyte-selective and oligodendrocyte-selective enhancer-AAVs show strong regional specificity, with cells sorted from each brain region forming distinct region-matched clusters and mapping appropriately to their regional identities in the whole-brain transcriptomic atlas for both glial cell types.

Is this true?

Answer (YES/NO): NO